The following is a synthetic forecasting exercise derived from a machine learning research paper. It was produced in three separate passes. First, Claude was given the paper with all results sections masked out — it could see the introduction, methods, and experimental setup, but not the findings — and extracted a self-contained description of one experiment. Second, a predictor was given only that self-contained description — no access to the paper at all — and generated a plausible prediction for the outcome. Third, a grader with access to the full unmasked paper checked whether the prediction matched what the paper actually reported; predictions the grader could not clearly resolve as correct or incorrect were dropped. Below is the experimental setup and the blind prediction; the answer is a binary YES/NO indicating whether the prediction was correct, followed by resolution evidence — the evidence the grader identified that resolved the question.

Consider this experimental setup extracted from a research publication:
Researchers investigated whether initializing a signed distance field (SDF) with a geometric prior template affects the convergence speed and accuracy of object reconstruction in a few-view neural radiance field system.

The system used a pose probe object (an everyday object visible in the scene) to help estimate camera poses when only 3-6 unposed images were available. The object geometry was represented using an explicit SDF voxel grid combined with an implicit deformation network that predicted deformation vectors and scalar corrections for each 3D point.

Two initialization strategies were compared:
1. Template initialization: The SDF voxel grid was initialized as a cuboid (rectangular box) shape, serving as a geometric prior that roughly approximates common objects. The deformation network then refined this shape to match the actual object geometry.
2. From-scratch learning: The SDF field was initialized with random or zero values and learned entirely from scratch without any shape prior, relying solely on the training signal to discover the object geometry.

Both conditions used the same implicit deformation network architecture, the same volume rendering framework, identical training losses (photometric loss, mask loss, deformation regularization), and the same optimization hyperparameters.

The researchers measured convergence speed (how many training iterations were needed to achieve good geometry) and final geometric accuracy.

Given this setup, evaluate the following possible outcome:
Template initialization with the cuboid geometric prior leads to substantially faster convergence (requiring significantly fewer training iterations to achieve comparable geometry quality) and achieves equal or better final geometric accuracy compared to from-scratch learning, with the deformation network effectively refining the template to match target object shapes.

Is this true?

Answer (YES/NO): YES